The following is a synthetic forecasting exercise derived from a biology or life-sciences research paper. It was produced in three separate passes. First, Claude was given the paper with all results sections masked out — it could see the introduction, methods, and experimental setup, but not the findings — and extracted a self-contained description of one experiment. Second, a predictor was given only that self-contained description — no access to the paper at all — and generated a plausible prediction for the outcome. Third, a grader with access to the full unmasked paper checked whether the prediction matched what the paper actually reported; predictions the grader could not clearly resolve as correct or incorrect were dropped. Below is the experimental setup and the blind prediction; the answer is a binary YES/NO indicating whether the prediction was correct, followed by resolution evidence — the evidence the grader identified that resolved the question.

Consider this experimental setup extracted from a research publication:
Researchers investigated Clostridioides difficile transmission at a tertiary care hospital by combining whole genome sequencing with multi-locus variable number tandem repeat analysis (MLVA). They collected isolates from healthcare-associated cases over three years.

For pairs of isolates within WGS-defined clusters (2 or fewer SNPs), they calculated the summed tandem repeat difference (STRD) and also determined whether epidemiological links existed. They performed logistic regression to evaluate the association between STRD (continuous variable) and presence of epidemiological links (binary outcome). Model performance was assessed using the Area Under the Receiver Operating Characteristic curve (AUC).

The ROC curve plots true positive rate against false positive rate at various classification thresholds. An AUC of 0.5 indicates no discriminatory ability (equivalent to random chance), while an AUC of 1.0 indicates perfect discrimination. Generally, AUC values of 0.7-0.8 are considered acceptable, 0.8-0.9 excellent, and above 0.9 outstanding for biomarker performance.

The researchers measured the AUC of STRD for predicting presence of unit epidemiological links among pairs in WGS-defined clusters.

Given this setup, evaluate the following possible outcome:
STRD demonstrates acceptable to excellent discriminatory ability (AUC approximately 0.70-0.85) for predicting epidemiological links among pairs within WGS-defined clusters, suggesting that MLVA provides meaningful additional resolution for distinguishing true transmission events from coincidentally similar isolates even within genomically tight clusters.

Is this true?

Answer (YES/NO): YES